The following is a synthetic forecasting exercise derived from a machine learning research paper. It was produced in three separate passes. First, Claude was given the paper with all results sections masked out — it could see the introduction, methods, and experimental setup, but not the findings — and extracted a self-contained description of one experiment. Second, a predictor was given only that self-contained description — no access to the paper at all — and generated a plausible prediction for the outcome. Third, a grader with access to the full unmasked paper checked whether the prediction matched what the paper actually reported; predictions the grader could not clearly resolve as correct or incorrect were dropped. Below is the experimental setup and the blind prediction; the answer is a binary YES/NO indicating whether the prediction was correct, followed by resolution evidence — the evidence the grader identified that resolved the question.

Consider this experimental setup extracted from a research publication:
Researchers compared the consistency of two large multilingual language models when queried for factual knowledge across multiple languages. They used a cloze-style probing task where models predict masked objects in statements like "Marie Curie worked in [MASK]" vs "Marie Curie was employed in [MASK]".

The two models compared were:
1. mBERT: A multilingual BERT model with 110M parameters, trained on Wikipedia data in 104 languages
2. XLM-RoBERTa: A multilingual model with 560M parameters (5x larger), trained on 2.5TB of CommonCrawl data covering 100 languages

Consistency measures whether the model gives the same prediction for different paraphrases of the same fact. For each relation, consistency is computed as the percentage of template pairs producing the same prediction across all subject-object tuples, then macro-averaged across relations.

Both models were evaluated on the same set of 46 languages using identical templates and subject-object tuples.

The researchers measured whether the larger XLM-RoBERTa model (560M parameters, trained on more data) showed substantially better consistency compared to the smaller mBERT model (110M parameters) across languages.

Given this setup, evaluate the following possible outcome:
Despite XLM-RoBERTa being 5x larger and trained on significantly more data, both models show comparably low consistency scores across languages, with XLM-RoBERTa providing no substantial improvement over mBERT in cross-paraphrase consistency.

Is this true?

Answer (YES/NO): YES